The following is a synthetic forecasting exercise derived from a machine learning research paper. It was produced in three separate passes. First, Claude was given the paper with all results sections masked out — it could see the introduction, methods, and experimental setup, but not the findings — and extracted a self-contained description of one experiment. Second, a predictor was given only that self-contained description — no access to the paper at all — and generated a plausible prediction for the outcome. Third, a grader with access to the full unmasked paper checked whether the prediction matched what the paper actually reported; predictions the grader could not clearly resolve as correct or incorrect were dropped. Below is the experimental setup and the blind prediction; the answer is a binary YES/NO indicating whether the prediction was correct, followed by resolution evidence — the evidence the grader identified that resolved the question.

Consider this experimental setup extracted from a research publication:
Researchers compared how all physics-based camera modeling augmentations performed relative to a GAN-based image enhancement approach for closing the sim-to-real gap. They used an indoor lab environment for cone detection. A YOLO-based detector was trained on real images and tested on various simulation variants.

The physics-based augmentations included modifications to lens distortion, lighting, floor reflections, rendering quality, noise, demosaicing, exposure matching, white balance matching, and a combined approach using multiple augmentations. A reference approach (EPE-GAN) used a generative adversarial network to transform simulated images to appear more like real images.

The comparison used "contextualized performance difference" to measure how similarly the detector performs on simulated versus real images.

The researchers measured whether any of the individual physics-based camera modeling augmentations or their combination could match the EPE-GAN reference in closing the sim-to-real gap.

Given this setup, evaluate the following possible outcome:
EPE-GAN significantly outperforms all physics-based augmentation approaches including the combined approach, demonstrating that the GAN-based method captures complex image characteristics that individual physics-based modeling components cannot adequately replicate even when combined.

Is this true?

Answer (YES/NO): YES